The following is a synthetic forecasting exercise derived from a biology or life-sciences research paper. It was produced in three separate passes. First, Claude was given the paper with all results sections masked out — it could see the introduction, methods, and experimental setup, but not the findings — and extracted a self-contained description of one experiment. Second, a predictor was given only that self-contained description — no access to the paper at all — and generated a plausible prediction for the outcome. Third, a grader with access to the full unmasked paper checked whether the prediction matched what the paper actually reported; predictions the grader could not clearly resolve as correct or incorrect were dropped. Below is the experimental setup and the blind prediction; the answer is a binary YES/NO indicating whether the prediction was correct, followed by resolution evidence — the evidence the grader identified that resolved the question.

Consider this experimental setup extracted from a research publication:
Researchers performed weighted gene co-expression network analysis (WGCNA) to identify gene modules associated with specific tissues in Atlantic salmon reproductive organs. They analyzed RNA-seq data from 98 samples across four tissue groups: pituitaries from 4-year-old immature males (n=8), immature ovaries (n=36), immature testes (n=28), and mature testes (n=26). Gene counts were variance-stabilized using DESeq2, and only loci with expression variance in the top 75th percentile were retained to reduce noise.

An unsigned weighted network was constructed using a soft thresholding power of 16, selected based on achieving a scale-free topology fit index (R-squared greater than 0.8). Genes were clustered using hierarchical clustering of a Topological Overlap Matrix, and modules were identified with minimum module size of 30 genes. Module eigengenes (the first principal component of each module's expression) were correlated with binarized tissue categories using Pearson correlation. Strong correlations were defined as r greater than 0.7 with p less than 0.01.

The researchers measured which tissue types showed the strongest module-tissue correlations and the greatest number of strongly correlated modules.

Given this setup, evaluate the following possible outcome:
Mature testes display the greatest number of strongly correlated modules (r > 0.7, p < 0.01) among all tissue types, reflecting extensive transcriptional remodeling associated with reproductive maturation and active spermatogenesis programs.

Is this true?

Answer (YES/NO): NO